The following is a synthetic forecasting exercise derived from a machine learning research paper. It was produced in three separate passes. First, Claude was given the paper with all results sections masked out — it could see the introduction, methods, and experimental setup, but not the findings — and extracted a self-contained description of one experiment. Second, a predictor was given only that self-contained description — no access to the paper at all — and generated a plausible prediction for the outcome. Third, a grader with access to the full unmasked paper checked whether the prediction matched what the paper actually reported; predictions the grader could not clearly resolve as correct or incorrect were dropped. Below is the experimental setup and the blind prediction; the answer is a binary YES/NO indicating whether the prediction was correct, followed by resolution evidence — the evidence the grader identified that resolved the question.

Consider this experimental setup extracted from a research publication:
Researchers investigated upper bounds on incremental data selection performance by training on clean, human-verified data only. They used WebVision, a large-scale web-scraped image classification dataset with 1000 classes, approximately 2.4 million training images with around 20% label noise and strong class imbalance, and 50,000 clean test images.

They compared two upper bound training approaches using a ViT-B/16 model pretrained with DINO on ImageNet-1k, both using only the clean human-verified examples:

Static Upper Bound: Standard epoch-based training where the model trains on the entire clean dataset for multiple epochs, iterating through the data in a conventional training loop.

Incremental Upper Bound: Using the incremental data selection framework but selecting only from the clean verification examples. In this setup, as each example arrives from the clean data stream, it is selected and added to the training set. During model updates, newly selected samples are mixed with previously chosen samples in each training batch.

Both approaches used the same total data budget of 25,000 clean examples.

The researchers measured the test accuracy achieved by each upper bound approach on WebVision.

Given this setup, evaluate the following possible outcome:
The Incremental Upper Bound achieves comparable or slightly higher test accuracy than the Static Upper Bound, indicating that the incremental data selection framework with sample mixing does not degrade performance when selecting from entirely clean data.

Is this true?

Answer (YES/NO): NO